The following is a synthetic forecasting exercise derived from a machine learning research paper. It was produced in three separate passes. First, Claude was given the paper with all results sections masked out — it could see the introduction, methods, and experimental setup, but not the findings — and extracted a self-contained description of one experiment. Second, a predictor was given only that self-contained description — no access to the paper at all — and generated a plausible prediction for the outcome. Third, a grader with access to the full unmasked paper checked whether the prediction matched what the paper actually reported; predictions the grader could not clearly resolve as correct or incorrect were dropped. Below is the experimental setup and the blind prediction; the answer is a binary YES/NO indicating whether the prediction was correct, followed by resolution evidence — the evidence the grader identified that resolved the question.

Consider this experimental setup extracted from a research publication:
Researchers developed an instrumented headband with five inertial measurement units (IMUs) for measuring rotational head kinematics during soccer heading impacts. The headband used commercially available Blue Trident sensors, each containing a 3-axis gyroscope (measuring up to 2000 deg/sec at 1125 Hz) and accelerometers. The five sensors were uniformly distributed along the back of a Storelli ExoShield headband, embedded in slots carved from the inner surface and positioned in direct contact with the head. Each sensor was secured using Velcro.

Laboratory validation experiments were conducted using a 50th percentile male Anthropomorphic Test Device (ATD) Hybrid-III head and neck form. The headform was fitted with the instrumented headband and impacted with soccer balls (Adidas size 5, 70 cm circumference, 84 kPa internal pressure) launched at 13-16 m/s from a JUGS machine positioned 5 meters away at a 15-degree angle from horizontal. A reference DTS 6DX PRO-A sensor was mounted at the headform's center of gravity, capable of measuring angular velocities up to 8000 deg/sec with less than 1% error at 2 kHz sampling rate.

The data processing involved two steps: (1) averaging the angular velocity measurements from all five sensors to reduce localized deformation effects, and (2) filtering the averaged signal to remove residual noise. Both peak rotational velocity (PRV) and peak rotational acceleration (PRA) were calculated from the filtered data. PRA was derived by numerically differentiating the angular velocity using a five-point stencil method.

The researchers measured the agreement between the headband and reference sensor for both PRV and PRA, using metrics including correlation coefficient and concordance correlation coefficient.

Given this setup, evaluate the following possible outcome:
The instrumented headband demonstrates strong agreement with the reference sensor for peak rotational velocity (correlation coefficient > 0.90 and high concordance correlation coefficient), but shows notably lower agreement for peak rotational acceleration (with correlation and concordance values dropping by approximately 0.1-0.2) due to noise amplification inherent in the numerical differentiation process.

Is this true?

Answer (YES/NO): NO